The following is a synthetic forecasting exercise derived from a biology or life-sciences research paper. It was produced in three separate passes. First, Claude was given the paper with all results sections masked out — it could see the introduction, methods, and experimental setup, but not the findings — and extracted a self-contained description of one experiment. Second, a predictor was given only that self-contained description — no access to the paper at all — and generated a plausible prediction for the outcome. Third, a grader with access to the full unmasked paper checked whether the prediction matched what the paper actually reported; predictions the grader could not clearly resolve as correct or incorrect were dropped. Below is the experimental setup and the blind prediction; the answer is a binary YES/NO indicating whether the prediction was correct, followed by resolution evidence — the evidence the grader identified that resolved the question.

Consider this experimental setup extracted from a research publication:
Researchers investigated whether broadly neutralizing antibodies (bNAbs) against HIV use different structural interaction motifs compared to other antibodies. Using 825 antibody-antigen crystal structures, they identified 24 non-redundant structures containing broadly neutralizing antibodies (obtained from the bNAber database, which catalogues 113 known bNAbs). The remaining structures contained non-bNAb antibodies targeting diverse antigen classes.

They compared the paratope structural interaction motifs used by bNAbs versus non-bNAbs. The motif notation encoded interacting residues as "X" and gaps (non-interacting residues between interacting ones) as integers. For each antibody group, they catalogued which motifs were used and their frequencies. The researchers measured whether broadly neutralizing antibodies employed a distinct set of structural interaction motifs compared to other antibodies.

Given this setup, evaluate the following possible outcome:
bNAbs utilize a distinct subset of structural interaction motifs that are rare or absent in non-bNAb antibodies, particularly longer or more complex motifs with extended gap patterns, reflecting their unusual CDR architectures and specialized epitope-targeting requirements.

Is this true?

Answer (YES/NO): NO